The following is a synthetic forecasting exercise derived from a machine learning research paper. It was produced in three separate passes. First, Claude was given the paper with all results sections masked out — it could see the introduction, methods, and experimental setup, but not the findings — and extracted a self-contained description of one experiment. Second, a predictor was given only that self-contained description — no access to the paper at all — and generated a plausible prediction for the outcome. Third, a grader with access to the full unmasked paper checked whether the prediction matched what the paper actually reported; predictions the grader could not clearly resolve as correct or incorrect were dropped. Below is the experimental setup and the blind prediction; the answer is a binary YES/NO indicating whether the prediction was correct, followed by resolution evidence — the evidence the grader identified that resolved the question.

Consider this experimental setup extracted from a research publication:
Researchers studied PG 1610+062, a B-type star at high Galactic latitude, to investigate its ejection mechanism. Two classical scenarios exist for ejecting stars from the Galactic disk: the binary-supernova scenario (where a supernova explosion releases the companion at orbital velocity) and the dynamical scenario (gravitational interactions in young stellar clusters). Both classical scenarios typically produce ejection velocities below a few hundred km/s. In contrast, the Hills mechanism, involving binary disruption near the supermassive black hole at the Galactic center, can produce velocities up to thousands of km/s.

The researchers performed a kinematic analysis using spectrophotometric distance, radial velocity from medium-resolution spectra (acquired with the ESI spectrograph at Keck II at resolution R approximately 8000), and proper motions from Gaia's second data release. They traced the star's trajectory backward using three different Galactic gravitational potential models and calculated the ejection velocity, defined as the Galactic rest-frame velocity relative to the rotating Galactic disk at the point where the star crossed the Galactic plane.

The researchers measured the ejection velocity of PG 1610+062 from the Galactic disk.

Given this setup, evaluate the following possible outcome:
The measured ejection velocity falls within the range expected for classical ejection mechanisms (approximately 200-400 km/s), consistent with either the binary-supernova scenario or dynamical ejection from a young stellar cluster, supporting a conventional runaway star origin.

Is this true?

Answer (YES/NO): NO